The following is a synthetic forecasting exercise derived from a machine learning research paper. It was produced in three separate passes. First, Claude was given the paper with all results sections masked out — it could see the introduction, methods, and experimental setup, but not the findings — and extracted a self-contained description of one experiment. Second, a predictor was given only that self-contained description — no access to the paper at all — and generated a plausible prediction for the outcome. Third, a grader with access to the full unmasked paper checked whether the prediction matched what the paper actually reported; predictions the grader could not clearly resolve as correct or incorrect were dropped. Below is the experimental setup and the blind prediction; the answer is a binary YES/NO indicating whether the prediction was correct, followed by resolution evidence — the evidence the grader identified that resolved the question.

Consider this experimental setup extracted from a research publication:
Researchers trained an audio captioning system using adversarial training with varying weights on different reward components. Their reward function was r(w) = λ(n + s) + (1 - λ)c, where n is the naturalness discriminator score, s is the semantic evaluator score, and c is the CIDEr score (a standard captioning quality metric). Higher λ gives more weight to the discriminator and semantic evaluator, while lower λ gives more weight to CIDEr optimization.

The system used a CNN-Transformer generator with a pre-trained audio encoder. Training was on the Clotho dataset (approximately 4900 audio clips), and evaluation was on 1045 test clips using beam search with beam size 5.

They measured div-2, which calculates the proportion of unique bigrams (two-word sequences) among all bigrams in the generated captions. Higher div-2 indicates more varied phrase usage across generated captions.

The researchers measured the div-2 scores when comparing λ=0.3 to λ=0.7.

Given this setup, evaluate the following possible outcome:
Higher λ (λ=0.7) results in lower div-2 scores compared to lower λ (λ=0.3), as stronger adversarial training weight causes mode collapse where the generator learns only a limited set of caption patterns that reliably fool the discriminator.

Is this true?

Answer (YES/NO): NO